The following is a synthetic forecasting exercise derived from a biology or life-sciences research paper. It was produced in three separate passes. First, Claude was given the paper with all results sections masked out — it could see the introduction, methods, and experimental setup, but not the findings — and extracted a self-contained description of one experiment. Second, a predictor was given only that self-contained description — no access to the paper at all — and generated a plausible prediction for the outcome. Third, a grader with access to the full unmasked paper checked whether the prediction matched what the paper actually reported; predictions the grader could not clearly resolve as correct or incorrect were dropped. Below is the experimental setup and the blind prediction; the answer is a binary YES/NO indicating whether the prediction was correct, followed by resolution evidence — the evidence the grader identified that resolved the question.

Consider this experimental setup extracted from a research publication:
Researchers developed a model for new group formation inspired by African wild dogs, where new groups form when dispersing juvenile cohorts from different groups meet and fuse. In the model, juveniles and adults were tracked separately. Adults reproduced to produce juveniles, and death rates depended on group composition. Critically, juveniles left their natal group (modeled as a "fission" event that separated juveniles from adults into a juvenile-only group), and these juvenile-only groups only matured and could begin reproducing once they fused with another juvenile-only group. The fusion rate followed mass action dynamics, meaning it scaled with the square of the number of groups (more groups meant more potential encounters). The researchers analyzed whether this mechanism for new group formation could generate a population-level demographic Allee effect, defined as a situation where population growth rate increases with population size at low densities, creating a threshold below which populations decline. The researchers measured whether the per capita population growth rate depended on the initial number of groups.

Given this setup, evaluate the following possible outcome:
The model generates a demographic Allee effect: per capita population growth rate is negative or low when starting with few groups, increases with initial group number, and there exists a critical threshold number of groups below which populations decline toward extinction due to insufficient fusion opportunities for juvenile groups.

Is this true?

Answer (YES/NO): YES